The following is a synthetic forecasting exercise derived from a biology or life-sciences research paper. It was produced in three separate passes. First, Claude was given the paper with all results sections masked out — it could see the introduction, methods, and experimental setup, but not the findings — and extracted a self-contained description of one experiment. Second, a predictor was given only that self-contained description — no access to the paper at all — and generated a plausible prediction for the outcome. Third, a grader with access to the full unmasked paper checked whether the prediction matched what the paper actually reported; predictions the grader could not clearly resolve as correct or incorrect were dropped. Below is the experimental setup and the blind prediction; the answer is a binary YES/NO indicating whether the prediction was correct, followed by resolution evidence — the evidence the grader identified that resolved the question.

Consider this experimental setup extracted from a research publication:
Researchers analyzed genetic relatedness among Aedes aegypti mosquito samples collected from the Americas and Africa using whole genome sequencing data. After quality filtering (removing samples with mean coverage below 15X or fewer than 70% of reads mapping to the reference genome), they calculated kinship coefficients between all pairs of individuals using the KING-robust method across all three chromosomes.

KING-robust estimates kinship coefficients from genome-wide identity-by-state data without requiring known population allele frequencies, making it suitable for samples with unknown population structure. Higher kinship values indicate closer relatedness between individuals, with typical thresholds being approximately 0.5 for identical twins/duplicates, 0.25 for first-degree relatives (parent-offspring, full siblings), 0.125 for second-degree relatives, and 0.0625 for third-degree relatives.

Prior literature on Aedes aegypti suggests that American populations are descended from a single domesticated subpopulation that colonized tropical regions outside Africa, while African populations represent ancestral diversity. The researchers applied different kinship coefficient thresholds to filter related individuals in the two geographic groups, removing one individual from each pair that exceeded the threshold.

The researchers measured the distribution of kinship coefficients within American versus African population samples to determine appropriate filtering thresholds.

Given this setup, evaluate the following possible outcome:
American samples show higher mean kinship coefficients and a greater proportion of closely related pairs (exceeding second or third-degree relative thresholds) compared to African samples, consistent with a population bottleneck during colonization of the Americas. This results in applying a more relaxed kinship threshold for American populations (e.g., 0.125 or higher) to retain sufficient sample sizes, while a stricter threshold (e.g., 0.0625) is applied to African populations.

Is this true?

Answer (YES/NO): YES